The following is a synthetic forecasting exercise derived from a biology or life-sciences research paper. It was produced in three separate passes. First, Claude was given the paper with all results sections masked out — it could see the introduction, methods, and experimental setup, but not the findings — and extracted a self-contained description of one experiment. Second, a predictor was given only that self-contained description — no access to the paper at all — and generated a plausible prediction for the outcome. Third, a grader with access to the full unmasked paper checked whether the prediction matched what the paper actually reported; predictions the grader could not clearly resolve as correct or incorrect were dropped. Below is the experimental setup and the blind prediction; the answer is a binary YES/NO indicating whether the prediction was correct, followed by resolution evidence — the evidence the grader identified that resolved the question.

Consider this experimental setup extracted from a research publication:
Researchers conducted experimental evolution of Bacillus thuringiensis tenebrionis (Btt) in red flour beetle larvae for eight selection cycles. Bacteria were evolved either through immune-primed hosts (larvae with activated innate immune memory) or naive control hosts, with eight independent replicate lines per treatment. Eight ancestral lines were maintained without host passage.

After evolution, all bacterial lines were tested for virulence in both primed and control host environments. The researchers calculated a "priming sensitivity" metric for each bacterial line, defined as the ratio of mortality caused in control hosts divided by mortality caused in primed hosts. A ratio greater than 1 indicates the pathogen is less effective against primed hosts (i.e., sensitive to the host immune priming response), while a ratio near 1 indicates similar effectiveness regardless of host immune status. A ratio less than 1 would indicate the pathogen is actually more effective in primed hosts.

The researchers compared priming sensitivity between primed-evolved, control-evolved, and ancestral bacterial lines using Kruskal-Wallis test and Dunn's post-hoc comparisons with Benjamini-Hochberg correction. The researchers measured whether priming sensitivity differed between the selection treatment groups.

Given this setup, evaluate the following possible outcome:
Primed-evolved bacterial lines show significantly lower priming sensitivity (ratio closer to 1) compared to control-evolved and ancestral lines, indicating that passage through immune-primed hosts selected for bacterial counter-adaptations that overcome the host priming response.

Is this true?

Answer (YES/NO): NO